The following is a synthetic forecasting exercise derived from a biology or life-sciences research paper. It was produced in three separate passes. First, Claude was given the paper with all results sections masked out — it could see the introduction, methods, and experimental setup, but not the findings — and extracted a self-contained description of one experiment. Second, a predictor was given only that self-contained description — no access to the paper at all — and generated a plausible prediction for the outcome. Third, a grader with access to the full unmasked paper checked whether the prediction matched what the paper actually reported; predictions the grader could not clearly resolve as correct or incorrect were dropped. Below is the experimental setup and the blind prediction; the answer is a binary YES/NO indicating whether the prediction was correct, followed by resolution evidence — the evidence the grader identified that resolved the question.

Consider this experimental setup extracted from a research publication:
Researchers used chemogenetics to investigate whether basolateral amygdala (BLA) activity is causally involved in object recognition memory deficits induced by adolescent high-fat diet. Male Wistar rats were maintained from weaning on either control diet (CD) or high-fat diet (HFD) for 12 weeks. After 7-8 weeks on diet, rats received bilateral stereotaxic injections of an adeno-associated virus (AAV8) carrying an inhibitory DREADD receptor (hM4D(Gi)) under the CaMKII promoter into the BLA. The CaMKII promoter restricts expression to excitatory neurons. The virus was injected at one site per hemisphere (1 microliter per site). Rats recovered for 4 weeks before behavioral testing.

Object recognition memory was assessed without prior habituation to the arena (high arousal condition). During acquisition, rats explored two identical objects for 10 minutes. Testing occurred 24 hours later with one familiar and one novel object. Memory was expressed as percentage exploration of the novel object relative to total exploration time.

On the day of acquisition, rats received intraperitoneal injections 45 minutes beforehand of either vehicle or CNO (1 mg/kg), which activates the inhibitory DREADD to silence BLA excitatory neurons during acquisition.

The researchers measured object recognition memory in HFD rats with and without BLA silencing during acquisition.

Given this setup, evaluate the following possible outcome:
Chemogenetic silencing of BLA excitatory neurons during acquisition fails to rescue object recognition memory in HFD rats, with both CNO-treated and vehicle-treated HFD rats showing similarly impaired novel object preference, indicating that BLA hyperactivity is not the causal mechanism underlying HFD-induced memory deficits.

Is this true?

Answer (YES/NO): NO